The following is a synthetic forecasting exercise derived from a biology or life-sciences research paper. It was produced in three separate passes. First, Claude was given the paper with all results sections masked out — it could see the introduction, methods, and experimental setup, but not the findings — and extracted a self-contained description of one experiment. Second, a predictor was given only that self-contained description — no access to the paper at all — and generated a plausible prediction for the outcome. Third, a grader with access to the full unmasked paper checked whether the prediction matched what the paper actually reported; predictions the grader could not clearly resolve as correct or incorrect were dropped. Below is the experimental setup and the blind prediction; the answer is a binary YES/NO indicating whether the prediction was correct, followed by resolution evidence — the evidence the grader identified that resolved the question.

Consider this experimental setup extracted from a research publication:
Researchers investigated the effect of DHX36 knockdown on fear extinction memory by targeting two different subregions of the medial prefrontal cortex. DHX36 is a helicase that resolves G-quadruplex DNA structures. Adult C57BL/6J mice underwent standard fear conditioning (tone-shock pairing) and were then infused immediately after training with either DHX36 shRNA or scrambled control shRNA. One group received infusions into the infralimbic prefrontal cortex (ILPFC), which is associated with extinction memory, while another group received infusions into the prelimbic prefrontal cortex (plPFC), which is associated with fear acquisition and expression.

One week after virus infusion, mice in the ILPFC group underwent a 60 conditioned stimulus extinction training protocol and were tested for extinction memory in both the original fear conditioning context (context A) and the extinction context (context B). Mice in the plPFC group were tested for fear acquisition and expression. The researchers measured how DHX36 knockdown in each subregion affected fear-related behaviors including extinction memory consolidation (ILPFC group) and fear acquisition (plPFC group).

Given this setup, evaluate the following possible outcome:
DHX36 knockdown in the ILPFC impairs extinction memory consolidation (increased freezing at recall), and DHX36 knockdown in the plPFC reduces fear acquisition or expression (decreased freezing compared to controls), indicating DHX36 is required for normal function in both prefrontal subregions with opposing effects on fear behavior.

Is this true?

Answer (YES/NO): YES